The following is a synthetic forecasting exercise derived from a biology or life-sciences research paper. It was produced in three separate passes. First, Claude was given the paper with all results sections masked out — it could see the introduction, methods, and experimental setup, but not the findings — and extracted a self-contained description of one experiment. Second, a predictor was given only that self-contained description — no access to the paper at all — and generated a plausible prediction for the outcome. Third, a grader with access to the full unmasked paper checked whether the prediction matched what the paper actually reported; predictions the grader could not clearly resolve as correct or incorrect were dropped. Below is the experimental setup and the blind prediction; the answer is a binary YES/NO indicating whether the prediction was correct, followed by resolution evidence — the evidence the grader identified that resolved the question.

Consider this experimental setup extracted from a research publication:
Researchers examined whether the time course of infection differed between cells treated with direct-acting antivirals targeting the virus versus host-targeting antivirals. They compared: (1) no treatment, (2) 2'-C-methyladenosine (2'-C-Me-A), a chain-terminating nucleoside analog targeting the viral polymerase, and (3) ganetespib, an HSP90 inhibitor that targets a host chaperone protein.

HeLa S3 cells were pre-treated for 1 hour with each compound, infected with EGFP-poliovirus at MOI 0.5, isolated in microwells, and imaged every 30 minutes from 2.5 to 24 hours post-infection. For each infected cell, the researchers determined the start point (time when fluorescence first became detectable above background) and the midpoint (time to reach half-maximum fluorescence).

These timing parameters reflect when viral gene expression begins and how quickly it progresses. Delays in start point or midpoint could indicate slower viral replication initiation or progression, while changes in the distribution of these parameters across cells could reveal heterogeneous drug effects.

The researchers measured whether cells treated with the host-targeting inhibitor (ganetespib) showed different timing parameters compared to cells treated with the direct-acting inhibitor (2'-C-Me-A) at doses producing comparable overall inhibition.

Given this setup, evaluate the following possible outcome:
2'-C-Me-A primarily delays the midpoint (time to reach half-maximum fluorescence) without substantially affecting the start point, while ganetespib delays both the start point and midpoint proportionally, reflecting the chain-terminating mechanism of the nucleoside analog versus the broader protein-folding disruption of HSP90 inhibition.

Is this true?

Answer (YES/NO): NO